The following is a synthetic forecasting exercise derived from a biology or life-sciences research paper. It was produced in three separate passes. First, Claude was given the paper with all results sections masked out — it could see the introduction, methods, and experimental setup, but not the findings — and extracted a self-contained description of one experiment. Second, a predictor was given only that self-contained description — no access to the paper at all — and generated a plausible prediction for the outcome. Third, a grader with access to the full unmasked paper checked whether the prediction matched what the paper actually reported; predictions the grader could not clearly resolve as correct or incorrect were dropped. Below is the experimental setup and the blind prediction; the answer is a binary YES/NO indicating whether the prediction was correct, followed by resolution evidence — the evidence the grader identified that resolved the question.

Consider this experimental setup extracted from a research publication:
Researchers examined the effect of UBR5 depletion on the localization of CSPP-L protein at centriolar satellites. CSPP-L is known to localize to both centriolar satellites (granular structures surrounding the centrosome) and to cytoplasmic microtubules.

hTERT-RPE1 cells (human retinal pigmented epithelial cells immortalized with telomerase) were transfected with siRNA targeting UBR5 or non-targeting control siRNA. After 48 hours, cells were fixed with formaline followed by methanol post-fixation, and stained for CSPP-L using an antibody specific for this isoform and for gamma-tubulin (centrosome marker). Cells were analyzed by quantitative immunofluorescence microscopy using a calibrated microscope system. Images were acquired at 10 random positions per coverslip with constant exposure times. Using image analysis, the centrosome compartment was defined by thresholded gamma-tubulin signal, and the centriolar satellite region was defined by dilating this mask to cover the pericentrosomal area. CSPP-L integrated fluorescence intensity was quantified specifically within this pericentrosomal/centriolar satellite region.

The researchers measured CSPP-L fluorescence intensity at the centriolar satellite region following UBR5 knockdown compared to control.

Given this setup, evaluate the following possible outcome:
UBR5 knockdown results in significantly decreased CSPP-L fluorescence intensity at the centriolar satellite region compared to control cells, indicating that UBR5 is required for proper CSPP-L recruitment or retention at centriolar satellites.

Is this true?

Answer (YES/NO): YES